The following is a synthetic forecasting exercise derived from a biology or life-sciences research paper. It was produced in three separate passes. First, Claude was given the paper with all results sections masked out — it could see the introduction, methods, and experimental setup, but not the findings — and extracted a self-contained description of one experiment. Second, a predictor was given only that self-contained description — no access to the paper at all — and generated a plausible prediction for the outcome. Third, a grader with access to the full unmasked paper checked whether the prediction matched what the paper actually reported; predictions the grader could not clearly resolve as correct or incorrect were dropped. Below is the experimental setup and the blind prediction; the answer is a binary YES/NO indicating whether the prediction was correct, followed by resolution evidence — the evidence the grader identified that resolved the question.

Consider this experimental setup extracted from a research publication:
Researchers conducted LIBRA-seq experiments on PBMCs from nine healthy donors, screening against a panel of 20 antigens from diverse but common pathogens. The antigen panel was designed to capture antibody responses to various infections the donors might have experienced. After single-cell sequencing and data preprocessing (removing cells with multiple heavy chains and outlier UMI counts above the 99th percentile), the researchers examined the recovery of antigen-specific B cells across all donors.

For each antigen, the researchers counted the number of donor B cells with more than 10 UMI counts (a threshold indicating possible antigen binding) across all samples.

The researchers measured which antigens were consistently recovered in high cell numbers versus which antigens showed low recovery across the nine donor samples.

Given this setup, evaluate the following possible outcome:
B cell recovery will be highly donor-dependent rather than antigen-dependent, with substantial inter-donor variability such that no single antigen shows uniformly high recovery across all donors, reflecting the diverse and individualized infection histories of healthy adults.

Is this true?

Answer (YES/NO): NO